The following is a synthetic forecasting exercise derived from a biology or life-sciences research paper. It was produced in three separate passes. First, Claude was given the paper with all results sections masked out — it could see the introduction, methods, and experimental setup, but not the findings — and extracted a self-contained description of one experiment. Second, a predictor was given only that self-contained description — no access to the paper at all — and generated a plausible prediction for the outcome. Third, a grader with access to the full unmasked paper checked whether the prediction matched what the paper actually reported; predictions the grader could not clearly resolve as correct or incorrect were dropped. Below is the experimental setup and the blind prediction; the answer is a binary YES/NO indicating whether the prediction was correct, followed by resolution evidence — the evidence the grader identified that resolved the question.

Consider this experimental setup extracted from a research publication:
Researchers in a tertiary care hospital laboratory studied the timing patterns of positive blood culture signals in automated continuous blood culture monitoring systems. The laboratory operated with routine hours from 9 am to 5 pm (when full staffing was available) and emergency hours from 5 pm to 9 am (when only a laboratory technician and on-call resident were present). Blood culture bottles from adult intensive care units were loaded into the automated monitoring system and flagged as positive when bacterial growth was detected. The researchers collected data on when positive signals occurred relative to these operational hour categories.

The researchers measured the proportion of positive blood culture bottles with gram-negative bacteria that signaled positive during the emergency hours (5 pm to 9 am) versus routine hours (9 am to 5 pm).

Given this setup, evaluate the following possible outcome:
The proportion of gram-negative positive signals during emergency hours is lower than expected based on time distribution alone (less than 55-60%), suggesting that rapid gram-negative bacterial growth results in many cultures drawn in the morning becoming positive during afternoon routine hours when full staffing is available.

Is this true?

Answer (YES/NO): NO